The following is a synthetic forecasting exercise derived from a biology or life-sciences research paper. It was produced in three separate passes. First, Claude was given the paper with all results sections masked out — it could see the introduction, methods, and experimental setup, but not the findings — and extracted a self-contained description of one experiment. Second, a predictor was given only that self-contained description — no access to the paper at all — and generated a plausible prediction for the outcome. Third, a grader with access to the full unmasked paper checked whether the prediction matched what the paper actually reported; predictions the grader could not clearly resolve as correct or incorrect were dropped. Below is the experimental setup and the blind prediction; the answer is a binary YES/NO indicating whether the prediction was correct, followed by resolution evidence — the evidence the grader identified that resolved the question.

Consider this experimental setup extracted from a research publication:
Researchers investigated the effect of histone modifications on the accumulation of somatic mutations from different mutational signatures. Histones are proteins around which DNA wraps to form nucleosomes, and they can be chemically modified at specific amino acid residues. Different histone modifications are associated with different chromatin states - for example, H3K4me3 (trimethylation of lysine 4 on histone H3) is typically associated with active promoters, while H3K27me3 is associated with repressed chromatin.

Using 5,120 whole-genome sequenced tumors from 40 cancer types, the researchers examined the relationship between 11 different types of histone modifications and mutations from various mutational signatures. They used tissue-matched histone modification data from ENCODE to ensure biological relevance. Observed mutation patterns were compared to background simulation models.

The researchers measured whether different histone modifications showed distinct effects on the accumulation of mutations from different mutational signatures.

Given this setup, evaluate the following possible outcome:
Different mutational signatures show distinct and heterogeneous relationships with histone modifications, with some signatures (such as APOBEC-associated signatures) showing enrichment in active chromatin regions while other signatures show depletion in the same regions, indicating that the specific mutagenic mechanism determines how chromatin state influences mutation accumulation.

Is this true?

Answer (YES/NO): YES